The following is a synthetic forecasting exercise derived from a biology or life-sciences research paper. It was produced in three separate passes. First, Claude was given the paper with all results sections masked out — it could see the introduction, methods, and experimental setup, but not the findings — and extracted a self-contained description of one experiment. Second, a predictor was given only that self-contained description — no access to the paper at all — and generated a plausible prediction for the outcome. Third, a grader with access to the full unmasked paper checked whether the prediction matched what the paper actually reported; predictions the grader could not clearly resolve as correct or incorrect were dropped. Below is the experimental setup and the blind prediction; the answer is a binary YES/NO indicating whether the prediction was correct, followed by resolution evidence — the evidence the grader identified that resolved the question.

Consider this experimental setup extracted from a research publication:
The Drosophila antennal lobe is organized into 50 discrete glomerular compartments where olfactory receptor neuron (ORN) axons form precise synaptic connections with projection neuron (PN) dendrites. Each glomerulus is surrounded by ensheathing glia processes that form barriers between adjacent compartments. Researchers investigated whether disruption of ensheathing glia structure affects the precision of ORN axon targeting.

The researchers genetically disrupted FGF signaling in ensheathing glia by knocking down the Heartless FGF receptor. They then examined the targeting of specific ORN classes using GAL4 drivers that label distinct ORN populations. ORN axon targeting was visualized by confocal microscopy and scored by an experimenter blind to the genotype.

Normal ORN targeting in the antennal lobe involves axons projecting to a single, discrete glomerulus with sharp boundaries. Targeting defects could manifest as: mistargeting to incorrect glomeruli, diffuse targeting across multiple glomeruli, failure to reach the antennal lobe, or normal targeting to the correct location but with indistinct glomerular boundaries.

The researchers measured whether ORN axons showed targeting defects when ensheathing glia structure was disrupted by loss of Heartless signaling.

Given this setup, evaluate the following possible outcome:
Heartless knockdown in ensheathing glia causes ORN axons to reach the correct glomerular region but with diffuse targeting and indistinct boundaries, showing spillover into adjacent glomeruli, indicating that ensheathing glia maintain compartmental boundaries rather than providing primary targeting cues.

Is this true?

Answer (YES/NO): YES